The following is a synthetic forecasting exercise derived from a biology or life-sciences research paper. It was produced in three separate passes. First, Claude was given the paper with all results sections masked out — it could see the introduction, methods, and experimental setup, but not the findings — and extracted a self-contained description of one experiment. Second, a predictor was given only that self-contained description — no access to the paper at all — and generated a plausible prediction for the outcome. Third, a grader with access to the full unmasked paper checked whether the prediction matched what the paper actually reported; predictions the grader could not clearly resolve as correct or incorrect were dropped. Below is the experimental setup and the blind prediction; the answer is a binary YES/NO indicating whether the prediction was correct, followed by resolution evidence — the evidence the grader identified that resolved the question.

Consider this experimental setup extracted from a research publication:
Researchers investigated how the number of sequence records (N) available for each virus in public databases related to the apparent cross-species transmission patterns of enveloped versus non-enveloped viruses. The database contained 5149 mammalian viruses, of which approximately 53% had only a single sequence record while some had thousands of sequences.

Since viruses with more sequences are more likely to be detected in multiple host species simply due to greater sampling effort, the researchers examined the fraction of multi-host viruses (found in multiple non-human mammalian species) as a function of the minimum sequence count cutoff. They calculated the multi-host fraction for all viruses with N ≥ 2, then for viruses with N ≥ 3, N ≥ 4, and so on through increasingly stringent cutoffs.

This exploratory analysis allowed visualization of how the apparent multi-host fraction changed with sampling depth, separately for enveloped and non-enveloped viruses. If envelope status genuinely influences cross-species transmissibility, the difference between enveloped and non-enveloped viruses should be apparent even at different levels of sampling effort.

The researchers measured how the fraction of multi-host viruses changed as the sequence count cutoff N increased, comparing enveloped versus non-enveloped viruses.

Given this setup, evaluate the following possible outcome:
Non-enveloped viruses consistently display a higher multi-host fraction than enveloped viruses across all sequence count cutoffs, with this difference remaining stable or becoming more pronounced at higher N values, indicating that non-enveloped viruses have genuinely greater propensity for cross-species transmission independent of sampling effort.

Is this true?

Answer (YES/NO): NO